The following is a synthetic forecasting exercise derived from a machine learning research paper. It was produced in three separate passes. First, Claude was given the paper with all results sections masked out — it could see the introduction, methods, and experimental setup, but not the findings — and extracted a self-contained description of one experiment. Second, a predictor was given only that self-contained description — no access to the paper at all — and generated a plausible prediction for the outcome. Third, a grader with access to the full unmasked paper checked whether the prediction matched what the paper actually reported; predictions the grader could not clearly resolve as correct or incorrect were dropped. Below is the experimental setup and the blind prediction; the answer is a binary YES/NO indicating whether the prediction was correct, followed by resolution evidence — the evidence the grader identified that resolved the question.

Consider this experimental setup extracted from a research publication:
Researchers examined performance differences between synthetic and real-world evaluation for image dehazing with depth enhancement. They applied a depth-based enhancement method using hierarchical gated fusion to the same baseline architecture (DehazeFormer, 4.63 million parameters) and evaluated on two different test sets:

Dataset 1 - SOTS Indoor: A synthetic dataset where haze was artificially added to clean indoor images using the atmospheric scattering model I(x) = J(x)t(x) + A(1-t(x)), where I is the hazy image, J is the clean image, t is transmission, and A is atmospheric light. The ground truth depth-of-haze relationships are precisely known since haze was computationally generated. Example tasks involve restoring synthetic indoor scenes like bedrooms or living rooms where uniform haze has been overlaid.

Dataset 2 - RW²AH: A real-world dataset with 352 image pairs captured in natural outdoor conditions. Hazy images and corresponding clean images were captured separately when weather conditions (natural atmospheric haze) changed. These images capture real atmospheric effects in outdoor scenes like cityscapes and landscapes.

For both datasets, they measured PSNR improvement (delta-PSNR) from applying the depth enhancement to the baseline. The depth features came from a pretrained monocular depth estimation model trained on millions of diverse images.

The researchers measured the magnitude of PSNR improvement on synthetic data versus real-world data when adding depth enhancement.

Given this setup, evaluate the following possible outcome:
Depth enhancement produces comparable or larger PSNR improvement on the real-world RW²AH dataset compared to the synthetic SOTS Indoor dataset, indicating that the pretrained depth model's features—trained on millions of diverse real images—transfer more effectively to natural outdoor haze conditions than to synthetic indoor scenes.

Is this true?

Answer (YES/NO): NO